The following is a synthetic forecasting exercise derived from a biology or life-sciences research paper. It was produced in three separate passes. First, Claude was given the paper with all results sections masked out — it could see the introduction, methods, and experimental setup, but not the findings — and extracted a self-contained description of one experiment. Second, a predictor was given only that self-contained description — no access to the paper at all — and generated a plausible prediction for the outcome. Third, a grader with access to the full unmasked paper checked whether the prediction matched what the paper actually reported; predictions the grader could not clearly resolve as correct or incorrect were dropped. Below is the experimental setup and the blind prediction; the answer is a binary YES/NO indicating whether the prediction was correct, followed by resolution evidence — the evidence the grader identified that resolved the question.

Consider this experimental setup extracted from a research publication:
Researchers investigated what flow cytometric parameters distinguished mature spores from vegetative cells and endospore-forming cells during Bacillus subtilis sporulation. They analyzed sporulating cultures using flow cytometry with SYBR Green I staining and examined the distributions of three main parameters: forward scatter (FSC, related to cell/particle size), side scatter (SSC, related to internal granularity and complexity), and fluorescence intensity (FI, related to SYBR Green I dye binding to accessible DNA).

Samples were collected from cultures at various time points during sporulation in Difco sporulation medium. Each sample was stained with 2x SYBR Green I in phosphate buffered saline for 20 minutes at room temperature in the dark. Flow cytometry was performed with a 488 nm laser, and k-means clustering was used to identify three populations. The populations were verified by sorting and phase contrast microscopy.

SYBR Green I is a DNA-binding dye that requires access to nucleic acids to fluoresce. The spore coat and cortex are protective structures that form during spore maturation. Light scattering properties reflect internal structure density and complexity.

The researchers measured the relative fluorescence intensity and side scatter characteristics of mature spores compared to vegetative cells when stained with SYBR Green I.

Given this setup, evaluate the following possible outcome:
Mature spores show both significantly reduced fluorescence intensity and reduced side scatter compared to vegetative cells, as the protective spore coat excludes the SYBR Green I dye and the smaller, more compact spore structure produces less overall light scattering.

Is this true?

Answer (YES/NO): NO